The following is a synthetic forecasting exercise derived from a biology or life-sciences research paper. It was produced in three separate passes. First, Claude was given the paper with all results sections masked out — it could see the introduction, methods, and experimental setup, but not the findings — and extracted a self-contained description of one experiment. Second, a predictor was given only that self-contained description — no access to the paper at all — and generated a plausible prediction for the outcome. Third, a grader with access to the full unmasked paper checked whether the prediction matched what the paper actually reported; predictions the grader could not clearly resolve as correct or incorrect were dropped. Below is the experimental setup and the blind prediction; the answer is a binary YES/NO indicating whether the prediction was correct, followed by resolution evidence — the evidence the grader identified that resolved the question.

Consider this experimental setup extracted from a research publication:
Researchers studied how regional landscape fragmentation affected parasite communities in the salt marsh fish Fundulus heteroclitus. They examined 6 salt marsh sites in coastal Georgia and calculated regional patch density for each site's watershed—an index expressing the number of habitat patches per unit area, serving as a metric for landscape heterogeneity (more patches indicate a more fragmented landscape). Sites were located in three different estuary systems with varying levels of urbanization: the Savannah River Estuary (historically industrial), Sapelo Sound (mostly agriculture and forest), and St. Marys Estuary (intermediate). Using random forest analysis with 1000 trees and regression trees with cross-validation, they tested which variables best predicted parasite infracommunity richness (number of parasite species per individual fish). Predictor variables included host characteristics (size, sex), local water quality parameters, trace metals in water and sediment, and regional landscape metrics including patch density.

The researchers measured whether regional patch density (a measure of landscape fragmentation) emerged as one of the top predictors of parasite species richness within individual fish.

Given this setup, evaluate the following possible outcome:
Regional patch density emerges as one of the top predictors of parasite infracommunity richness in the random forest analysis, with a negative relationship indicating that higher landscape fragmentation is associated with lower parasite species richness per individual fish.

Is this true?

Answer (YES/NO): NO